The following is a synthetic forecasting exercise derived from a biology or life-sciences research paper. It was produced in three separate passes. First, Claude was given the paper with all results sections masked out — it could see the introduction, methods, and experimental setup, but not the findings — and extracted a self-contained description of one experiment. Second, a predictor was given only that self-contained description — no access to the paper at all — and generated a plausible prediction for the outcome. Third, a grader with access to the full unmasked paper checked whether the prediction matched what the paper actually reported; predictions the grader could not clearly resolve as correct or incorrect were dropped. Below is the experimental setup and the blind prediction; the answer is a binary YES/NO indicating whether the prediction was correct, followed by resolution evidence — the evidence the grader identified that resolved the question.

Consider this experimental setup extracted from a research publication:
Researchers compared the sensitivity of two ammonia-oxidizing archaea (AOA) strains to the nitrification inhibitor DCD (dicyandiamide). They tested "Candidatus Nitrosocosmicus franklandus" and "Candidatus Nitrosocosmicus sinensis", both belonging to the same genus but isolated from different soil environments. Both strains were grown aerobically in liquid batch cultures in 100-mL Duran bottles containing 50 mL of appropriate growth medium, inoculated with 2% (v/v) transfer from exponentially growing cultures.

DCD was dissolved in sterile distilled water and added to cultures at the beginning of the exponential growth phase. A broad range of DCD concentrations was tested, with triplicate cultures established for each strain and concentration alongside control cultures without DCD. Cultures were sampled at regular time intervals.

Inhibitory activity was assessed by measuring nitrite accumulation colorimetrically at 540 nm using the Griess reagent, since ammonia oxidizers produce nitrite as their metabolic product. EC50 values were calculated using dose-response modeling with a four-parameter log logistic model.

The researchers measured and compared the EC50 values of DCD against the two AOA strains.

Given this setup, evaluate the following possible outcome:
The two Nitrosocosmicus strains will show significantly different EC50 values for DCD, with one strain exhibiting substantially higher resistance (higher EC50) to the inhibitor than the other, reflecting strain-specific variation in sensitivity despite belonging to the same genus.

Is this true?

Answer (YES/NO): YES